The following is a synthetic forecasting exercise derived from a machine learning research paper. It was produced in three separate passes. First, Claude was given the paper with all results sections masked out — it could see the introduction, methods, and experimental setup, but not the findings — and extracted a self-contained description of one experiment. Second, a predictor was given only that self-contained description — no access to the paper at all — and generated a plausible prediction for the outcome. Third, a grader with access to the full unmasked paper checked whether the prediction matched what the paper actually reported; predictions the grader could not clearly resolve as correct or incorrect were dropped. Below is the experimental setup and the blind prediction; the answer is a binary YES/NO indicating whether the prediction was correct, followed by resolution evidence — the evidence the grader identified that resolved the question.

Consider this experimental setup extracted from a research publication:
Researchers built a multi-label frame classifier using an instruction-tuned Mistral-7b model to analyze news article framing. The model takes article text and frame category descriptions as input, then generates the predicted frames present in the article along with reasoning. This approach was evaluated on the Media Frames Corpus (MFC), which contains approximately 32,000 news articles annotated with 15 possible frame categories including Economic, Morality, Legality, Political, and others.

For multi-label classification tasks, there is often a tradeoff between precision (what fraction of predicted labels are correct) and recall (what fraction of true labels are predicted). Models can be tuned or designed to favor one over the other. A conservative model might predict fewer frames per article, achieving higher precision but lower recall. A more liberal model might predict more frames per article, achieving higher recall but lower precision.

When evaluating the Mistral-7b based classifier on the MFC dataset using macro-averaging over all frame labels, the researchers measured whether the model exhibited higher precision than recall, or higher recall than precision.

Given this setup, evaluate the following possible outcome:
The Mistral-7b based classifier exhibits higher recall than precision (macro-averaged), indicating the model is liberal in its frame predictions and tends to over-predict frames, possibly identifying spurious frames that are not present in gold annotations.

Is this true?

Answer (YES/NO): YES